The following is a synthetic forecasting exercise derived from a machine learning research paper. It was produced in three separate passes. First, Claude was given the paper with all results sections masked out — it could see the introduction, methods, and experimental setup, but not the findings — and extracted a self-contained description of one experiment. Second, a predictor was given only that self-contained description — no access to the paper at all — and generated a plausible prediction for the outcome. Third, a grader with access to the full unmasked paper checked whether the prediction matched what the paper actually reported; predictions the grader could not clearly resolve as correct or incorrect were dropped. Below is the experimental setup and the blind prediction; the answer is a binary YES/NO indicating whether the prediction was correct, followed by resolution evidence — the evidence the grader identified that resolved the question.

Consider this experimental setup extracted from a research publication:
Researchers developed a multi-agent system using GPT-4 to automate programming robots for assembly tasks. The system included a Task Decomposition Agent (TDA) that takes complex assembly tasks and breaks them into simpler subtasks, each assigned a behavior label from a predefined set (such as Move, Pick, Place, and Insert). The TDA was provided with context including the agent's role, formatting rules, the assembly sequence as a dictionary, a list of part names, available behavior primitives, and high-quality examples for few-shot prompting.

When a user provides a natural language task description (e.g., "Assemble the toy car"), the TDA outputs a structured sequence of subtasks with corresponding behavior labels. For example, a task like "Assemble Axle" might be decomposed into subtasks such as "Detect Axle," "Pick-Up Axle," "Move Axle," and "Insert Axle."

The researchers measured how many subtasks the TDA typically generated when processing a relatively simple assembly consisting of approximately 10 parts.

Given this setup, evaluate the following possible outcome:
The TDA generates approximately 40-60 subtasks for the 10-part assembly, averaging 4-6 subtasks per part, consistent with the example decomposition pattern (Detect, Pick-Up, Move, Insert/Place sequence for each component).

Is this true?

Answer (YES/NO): NO